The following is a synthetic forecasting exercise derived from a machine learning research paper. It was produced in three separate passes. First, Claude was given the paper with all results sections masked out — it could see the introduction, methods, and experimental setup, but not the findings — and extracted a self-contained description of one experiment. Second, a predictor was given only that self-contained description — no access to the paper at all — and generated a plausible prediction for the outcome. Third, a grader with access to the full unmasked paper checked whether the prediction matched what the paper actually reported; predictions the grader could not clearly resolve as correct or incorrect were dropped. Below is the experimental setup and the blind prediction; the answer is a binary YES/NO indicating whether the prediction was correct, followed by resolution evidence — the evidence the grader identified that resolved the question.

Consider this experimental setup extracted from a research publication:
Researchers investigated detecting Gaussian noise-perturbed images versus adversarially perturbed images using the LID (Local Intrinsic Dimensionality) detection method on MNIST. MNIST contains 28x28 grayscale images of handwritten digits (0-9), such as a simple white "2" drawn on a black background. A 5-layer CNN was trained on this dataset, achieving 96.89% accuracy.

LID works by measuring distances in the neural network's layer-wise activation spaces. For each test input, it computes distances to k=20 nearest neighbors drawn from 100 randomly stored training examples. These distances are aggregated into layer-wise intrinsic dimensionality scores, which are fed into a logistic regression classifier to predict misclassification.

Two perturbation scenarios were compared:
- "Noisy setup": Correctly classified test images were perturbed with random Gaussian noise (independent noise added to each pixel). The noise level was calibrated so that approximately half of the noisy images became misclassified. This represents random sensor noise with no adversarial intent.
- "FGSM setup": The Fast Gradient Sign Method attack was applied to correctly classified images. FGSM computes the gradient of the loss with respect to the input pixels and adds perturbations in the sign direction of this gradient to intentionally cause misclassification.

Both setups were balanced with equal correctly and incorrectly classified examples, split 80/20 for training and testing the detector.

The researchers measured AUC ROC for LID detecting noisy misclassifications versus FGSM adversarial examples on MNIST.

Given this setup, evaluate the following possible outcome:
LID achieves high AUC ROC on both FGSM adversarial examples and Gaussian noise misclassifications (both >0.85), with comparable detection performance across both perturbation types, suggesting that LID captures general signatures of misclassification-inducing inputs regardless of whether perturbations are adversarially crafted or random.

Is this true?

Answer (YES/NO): YES